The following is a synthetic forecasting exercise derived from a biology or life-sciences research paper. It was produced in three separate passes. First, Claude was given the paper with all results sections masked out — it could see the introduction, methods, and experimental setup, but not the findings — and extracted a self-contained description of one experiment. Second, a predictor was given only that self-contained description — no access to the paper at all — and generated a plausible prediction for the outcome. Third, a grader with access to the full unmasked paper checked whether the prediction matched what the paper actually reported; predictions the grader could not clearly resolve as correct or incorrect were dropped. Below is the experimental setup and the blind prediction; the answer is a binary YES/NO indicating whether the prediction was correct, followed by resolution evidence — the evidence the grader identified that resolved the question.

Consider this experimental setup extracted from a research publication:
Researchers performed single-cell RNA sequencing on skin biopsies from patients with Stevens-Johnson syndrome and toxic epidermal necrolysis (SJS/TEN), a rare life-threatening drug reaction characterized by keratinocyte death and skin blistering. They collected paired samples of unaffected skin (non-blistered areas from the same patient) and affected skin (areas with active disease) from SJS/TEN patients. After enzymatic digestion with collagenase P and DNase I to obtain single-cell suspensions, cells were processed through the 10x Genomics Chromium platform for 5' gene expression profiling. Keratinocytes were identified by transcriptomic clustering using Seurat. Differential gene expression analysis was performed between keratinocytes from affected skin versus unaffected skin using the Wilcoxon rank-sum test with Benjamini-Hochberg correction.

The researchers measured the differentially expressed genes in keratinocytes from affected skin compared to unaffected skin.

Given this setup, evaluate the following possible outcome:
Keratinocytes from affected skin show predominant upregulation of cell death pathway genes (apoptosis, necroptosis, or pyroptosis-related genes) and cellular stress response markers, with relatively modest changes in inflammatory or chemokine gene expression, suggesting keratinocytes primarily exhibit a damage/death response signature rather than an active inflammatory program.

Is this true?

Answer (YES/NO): NO